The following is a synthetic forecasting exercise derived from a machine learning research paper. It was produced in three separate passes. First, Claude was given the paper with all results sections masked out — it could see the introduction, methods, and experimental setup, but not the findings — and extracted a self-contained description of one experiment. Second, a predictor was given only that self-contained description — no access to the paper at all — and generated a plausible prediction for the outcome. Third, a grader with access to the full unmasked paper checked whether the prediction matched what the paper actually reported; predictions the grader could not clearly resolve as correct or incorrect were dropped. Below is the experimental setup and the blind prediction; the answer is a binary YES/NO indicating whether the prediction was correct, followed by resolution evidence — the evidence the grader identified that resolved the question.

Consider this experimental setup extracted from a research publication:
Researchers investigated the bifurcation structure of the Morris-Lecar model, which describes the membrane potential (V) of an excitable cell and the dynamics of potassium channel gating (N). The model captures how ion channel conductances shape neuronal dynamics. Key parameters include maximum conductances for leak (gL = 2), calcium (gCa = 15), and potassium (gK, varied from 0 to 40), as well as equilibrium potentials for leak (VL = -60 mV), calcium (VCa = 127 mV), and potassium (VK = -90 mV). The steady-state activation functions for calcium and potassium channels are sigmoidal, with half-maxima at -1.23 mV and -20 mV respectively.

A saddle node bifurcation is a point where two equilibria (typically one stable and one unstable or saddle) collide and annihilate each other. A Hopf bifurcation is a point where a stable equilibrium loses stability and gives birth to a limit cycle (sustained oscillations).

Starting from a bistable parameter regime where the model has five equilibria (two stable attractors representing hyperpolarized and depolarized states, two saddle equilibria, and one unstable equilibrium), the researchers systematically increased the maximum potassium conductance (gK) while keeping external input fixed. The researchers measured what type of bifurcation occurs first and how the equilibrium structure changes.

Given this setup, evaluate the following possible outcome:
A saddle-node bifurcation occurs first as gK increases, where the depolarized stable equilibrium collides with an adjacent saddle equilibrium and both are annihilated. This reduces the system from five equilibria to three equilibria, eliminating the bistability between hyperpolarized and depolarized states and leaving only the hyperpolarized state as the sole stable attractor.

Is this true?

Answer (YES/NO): YES